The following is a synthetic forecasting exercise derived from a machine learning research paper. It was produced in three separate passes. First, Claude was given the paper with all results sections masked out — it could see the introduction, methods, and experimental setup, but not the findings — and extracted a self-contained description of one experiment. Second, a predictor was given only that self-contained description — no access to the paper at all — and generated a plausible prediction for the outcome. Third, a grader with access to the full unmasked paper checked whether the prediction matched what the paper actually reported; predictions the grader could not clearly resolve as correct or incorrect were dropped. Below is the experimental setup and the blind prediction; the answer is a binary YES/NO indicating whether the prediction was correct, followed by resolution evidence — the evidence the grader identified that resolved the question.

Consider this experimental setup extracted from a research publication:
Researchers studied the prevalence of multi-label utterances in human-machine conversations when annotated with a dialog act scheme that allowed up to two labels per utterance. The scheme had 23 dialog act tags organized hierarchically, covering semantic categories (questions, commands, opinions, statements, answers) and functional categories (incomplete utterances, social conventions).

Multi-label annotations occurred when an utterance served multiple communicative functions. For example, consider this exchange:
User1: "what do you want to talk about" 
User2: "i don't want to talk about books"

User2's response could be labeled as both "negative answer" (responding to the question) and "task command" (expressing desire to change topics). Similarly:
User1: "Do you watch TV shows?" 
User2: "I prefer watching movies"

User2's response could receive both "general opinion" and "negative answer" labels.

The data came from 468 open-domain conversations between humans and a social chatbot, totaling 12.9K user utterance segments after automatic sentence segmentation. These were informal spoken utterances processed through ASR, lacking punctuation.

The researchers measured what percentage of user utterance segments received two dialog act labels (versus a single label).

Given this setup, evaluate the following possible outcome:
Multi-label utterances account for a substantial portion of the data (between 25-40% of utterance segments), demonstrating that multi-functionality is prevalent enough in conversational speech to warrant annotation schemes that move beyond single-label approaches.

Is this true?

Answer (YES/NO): NO